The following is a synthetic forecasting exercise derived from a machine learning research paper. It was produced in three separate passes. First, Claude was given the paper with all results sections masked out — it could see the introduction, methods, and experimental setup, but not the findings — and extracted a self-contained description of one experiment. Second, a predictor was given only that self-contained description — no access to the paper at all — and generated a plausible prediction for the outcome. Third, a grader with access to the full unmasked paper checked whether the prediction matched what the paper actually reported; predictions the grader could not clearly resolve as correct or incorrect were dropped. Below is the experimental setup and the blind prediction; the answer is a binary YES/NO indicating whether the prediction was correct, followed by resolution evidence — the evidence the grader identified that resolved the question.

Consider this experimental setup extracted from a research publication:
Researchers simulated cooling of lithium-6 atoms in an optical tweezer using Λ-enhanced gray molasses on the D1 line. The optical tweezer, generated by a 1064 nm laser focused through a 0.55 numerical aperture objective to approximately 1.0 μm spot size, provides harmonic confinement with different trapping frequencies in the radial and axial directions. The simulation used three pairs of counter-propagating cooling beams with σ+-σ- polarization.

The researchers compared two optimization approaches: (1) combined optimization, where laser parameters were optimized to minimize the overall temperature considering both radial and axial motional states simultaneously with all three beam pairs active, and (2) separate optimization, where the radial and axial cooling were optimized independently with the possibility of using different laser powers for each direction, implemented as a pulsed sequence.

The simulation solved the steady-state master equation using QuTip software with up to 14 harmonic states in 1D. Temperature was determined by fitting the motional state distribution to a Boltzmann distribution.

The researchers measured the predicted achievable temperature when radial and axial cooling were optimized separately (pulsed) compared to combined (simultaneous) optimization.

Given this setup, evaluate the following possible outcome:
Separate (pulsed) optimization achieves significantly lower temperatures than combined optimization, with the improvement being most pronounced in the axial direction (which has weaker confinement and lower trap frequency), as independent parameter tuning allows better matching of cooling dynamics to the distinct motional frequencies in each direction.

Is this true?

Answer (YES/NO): YES